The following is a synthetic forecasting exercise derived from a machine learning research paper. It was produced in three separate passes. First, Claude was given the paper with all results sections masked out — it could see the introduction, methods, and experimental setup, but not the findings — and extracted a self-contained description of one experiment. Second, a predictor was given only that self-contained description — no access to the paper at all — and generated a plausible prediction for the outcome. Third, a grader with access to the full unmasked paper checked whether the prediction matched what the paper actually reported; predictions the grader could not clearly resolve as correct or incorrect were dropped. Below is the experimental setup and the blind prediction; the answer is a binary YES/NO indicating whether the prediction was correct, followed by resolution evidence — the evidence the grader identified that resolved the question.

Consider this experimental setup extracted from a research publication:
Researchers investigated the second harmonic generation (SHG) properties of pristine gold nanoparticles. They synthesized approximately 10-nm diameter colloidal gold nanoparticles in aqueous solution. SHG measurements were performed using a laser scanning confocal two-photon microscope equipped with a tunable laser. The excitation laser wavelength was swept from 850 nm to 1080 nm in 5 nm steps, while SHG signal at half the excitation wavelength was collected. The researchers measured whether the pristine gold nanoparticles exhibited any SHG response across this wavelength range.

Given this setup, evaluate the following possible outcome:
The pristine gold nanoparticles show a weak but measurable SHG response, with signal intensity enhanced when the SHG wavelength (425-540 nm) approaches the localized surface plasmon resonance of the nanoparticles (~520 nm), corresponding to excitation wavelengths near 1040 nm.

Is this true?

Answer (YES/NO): NO